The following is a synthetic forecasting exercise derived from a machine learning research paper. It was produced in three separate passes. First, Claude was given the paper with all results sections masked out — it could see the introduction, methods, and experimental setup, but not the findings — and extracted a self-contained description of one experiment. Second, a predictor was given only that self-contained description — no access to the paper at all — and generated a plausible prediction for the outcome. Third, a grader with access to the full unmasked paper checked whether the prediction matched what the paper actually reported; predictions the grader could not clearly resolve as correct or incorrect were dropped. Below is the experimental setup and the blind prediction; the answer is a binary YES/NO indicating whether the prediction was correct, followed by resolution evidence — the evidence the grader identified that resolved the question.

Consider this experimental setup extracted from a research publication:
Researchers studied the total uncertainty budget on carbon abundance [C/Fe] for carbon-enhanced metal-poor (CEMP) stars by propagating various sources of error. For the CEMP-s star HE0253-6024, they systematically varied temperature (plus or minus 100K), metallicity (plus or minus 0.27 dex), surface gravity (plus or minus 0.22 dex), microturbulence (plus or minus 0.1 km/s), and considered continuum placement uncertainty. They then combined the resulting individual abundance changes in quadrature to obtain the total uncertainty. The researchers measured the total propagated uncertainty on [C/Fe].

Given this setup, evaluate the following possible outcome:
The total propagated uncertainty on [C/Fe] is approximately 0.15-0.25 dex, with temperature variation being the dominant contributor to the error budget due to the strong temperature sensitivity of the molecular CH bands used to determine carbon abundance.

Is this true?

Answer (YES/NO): NO